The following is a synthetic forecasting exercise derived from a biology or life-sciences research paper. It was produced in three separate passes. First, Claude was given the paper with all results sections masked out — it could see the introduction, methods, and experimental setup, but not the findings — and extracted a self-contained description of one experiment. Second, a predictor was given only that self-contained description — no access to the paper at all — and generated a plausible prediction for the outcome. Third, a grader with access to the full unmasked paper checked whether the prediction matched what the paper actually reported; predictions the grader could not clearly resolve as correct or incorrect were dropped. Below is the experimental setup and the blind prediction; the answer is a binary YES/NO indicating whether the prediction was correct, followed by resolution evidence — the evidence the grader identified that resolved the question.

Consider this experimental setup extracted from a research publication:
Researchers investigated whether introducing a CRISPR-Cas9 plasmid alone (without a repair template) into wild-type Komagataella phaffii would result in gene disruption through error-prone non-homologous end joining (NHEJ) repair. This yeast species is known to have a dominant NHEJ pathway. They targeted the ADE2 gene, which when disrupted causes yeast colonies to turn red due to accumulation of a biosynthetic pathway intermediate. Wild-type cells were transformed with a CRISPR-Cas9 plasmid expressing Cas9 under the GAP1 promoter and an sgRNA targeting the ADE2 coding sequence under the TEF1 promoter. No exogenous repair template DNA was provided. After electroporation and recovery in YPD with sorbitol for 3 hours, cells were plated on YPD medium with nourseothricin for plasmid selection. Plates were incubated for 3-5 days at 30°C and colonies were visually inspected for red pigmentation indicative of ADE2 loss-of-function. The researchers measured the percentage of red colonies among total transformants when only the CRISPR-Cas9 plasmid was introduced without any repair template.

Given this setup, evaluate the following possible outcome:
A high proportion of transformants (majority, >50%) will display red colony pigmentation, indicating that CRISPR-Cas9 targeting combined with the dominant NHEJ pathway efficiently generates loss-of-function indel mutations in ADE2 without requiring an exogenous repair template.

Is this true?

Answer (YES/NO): YES